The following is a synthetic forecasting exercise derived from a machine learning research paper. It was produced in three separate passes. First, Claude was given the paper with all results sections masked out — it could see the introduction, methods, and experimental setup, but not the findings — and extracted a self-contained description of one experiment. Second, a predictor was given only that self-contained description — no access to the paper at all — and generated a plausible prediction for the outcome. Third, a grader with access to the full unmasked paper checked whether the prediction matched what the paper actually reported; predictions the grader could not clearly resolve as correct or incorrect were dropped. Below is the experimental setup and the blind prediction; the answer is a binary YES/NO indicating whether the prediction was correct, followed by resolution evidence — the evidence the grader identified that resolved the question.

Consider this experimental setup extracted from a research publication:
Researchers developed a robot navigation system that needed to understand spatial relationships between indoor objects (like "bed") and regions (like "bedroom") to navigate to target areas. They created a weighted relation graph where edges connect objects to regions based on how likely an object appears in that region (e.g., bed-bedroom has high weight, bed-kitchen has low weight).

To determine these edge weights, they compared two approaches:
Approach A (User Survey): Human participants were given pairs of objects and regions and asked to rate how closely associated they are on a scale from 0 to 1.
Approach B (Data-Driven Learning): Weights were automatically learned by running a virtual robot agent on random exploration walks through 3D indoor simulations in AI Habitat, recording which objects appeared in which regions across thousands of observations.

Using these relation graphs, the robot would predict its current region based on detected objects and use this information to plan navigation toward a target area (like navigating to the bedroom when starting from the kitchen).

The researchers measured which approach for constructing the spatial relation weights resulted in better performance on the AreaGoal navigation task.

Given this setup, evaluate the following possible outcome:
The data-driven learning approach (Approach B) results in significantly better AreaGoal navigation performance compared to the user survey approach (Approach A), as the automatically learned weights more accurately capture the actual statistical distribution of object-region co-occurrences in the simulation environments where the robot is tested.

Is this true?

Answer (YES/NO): NO